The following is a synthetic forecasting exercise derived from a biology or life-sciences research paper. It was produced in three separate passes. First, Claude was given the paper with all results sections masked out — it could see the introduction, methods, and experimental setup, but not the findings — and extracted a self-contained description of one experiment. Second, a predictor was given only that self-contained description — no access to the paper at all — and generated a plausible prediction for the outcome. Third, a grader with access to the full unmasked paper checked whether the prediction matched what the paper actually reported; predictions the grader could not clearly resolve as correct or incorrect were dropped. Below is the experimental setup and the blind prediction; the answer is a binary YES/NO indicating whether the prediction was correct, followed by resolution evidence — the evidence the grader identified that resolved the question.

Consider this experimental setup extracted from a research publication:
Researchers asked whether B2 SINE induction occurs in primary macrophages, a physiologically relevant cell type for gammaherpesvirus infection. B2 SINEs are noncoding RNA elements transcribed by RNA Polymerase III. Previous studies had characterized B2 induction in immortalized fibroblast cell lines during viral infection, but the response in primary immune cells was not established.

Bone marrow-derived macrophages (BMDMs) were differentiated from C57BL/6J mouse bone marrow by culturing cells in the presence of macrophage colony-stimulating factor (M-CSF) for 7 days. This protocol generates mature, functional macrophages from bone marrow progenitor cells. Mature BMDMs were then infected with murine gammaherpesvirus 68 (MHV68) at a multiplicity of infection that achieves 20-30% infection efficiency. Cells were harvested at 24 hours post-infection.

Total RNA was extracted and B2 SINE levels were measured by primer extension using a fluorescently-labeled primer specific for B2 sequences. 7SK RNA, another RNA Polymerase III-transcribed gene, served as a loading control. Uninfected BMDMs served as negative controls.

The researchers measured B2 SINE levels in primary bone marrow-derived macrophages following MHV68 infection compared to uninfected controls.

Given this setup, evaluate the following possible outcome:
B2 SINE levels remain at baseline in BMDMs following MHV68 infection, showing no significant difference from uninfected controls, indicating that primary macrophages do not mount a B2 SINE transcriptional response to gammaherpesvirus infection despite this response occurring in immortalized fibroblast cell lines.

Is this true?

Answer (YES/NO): NO